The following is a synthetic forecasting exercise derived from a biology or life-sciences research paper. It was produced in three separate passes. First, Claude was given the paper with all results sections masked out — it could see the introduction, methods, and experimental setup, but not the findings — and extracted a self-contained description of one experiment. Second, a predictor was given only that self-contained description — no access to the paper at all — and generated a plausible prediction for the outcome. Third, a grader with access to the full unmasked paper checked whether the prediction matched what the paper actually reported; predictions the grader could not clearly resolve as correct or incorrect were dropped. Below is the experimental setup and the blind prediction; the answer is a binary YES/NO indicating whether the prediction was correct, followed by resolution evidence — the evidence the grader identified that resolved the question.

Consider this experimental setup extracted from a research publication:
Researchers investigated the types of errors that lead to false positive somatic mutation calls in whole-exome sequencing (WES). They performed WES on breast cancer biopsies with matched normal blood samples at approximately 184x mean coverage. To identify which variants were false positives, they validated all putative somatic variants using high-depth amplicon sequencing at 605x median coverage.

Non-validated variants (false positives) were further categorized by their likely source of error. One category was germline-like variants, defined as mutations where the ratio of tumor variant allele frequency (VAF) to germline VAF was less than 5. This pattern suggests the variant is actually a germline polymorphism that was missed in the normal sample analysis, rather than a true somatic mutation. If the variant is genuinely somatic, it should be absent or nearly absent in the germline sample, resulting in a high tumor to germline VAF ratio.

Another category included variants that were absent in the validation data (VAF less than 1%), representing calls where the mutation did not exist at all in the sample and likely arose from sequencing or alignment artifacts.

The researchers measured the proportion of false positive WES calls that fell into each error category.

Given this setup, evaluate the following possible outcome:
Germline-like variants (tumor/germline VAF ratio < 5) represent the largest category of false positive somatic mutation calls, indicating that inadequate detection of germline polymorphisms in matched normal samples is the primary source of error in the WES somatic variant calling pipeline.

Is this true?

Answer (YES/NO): NO